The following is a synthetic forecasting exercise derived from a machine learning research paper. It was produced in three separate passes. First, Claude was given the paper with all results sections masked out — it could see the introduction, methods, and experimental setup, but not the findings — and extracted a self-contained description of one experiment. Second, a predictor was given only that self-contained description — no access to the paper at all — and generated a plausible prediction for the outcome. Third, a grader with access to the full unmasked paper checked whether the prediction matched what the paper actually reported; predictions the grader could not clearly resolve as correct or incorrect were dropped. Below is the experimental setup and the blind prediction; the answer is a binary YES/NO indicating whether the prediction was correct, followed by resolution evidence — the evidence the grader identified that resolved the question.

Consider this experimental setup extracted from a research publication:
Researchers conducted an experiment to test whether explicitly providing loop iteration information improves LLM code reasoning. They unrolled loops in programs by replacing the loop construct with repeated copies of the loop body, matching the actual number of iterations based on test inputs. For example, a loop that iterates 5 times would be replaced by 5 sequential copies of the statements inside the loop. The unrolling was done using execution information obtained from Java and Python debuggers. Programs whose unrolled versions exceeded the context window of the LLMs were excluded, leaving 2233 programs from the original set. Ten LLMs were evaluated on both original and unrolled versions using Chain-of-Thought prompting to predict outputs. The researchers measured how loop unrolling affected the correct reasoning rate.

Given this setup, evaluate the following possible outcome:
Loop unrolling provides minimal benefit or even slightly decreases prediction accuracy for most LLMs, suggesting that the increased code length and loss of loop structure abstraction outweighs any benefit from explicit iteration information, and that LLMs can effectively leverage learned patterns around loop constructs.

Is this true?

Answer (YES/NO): NO